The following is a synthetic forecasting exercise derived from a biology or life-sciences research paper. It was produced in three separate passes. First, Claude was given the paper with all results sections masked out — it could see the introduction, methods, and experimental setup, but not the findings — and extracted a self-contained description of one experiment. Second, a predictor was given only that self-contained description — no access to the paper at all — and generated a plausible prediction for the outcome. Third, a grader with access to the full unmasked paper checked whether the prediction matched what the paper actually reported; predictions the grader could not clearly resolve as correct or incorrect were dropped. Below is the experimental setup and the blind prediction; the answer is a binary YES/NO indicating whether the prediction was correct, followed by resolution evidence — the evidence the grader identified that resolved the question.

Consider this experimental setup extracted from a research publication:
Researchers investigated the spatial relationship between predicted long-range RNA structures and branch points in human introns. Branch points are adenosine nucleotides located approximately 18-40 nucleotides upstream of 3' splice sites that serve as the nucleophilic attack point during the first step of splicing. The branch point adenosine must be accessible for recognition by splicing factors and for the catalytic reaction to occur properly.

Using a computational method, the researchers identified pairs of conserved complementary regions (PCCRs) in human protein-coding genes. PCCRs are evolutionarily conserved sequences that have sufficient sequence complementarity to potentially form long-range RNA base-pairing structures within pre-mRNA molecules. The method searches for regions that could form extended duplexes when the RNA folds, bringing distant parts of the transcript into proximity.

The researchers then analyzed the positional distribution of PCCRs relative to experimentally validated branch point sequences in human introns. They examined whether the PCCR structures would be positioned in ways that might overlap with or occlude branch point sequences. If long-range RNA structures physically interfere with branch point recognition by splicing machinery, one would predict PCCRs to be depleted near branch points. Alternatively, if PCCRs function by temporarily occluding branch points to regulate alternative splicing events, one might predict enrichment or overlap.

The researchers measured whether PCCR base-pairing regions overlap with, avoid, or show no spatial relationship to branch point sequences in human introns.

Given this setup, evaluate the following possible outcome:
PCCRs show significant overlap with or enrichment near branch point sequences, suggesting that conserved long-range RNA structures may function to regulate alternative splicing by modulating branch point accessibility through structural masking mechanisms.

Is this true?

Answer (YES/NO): NO